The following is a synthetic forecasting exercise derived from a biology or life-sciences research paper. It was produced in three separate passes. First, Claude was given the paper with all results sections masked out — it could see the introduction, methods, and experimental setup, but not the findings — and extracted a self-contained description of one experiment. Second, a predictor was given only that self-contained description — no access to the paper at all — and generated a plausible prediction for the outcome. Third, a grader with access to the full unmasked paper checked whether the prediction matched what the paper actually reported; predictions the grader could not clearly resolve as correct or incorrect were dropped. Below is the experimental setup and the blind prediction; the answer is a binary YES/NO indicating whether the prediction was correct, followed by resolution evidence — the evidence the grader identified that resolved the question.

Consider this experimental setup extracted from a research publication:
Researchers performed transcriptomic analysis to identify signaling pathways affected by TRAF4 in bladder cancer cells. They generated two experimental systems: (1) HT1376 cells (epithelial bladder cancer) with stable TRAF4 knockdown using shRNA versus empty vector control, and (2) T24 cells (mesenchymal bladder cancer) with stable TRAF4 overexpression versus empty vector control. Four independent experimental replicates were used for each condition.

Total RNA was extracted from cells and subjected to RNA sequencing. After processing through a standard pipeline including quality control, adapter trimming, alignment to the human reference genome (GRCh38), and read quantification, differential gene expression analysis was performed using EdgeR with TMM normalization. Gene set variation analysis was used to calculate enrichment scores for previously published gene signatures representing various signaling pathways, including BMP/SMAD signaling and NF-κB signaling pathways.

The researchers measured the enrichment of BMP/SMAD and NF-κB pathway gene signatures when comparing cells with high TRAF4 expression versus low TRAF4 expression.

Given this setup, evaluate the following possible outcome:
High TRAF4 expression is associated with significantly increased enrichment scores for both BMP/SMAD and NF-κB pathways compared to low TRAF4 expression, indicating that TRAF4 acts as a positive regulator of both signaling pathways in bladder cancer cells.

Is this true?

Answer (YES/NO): NO